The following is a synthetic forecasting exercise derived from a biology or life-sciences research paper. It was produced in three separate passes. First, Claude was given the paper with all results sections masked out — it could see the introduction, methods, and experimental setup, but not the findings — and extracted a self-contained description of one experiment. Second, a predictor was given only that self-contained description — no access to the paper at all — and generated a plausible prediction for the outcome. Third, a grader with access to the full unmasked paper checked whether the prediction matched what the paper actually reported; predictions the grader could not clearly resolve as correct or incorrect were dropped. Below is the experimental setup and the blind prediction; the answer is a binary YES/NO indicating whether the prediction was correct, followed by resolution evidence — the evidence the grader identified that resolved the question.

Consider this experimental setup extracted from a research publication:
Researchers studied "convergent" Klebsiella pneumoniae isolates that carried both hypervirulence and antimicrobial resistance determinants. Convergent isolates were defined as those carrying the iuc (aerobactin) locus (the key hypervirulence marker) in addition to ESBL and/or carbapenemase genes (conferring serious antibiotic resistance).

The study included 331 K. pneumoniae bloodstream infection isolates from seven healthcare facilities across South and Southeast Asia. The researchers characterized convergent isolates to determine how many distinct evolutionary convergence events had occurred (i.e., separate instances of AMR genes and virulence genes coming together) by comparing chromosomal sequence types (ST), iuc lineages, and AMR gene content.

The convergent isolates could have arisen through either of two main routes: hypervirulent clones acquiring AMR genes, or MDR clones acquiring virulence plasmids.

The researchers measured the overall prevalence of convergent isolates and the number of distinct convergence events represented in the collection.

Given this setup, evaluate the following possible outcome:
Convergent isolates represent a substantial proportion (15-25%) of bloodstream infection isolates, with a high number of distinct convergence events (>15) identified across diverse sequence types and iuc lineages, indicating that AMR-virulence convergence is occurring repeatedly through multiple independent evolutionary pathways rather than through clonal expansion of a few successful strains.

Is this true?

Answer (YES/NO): NO